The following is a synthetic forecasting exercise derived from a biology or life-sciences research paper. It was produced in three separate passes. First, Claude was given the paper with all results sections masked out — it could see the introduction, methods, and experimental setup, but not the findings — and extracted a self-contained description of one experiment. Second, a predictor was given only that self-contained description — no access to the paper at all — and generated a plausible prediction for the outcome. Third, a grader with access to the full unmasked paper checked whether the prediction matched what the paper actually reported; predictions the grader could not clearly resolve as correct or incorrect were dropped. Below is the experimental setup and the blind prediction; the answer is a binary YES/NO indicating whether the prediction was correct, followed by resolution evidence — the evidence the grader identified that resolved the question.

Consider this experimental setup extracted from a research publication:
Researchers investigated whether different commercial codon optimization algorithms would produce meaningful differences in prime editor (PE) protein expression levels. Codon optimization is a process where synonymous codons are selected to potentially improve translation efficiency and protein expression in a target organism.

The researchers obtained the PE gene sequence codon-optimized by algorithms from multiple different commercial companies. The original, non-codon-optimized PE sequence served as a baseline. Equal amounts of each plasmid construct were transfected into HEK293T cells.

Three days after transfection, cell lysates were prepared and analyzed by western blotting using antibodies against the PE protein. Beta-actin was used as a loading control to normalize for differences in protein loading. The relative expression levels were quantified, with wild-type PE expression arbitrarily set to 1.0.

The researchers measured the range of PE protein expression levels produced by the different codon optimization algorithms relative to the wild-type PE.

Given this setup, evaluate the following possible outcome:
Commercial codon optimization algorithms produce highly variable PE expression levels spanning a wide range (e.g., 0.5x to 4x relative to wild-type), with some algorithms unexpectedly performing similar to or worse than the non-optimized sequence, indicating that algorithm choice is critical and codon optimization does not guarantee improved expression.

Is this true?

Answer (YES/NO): NO